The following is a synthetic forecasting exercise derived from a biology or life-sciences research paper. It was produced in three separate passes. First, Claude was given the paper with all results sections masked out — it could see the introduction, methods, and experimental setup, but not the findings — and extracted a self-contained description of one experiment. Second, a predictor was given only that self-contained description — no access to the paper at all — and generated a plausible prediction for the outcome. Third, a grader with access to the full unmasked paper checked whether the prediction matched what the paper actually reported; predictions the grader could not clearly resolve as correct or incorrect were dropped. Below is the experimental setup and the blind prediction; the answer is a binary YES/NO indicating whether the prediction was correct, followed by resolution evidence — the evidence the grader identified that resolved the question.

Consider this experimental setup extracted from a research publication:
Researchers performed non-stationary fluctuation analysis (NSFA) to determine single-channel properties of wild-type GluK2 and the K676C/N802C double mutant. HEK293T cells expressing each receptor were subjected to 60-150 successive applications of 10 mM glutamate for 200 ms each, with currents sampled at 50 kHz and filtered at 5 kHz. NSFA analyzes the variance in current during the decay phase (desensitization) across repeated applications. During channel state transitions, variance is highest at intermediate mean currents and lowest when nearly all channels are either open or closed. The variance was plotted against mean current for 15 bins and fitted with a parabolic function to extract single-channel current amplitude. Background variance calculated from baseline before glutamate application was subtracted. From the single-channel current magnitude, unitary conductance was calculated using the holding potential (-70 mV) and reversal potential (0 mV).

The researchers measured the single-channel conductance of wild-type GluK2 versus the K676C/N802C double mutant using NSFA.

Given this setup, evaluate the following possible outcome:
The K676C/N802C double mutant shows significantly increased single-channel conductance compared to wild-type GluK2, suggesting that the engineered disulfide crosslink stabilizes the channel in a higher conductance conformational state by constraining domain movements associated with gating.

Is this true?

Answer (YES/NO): NO